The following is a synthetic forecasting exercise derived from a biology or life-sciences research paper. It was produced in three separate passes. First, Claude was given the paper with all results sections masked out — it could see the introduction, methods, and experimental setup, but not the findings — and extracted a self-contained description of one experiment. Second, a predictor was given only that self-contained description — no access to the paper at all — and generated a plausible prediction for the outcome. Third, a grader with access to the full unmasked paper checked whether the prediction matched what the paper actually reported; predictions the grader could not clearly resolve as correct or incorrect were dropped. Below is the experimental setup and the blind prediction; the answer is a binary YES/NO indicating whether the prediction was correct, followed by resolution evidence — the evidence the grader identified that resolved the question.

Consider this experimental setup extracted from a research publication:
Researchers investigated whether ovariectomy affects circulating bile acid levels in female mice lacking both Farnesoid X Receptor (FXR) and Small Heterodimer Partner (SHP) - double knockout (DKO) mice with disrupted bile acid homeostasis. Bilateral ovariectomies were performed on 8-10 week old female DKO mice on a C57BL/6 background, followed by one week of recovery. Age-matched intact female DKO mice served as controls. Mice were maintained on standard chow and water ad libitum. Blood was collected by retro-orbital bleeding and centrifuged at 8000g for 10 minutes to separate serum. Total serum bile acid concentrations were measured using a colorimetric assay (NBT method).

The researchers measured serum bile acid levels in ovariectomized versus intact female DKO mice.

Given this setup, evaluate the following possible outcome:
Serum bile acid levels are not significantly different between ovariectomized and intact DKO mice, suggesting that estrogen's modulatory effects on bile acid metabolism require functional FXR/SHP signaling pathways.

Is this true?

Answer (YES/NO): NO